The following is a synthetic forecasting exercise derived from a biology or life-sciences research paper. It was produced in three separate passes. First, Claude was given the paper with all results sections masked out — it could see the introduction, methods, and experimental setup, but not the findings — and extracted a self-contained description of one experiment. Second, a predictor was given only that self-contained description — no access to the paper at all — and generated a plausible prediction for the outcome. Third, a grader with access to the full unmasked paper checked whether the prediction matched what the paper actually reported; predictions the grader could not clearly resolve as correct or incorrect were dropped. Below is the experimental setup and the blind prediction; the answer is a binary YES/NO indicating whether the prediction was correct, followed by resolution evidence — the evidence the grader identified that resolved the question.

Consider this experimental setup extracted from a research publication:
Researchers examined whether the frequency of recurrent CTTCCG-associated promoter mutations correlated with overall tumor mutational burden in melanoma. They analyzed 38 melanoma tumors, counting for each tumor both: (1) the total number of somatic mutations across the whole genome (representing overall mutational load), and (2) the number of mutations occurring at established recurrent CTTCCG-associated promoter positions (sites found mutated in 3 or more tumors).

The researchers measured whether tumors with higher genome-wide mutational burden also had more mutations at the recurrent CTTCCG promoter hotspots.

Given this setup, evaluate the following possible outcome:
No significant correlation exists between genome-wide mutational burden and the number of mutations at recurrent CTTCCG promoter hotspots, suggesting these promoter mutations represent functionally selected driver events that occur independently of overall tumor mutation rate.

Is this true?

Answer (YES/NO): NO